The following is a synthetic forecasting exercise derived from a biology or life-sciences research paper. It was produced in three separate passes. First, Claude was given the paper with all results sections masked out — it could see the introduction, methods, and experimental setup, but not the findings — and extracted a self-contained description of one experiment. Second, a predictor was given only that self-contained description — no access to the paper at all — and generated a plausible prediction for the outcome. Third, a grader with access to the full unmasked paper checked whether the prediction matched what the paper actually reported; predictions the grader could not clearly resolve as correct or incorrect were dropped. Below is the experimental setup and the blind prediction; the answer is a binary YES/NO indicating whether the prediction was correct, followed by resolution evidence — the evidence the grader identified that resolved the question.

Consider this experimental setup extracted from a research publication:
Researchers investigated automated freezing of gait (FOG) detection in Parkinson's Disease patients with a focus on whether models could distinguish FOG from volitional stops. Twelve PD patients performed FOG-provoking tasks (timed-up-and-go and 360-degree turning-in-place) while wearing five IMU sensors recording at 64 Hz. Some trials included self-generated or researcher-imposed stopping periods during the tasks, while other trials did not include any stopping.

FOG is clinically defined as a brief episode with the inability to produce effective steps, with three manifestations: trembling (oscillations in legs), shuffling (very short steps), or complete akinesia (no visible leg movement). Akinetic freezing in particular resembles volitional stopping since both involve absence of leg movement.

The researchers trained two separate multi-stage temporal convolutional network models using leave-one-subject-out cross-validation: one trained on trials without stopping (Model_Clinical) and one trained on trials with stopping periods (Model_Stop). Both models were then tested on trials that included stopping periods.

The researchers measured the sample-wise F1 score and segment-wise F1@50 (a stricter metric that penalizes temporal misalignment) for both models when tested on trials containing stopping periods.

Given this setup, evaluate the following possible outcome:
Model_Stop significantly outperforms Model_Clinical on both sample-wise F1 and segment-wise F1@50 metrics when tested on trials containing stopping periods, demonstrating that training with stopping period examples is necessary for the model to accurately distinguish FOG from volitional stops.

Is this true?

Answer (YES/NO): YES